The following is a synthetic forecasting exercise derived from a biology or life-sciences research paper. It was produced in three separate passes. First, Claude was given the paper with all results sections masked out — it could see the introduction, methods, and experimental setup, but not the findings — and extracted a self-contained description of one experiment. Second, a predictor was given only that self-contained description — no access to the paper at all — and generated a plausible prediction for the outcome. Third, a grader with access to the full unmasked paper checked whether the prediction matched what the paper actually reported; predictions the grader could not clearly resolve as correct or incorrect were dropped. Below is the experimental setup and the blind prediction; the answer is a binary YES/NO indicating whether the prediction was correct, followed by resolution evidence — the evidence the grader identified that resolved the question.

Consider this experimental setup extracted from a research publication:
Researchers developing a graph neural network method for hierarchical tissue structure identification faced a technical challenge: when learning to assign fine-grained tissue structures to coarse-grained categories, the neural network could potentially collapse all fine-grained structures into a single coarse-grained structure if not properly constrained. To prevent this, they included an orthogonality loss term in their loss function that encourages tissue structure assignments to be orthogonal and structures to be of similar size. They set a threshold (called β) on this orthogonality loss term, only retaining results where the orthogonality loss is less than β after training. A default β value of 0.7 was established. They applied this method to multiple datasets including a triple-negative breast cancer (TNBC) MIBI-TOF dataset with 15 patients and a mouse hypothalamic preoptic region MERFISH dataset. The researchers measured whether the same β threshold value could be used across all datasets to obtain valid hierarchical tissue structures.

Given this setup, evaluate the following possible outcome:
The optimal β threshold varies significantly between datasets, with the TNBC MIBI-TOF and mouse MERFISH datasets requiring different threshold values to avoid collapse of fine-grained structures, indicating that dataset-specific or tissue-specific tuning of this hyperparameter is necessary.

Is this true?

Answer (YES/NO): YES